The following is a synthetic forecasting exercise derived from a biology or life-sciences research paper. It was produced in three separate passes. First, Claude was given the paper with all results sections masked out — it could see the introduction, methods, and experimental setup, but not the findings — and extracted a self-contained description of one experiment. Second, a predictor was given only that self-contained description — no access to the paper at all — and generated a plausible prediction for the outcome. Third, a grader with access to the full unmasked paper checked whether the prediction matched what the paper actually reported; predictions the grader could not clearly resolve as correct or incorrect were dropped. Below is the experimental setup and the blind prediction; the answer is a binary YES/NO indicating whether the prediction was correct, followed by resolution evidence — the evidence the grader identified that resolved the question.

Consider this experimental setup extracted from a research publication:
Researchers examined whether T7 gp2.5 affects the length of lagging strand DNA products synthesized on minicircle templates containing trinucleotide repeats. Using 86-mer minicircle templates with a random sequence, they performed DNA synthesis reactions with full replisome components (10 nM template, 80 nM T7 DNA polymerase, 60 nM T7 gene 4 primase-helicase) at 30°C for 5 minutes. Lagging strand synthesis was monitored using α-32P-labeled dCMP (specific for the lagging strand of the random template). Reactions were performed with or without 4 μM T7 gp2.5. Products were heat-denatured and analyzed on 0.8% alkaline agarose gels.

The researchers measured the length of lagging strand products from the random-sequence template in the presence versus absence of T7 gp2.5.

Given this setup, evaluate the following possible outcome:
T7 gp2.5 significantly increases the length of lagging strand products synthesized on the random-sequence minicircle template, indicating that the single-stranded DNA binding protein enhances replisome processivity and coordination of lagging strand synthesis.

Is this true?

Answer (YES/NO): YES